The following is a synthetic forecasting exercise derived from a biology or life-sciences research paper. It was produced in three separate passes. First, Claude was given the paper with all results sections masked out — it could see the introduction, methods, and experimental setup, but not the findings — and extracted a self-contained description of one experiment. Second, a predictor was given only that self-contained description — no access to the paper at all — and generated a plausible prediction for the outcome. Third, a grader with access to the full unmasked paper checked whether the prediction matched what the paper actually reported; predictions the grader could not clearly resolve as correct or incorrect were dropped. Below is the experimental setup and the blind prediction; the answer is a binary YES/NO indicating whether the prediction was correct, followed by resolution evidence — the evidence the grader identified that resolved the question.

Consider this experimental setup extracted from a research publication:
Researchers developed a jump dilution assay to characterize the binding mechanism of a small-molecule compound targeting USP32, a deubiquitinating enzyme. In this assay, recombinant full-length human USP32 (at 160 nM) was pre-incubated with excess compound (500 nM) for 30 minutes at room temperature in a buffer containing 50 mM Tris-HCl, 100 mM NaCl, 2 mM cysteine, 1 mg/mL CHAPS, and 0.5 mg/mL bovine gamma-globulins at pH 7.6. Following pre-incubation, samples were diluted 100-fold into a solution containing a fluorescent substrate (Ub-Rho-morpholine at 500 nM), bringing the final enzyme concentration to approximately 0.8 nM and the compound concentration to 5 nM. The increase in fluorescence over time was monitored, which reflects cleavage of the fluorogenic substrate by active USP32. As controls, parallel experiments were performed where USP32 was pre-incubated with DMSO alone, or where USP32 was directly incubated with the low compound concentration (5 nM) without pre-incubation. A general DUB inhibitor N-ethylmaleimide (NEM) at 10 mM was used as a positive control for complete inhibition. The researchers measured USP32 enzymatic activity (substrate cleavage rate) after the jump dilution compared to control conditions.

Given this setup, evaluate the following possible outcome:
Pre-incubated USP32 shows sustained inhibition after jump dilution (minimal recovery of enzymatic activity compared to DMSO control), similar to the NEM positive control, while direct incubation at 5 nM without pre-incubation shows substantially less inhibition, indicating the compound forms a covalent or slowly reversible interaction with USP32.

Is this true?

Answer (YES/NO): NO